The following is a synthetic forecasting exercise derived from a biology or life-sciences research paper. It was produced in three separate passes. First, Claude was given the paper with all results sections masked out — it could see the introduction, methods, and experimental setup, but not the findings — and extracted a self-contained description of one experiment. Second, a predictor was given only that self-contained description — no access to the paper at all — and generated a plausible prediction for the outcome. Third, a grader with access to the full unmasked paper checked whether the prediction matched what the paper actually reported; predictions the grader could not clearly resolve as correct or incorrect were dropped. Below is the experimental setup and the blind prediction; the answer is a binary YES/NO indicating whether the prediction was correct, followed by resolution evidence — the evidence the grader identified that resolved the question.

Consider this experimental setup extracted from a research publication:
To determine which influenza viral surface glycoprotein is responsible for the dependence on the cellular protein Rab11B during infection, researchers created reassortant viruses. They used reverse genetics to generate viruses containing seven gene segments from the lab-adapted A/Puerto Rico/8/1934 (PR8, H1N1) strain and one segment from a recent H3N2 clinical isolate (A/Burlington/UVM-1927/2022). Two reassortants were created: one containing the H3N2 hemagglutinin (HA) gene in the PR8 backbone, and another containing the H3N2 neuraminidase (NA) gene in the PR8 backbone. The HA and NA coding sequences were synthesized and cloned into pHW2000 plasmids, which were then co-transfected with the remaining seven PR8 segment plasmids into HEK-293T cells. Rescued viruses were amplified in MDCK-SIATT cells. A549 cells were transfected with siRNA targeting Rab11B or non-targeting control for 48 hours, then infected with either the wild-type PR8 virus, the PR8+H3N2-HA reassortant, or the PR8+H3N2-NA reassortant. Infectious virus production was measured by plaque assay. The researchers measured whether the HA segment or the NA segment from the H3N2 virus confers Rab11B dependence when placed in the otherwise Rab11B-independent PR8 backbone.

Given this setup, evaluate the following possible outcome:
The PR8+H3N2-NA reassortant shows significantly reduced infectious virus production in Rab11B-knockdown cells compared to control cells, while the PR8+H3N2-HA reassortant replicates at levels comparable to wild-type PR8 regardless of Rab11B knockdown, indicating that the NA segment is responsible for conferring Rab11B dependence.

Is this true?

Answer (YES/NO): NO